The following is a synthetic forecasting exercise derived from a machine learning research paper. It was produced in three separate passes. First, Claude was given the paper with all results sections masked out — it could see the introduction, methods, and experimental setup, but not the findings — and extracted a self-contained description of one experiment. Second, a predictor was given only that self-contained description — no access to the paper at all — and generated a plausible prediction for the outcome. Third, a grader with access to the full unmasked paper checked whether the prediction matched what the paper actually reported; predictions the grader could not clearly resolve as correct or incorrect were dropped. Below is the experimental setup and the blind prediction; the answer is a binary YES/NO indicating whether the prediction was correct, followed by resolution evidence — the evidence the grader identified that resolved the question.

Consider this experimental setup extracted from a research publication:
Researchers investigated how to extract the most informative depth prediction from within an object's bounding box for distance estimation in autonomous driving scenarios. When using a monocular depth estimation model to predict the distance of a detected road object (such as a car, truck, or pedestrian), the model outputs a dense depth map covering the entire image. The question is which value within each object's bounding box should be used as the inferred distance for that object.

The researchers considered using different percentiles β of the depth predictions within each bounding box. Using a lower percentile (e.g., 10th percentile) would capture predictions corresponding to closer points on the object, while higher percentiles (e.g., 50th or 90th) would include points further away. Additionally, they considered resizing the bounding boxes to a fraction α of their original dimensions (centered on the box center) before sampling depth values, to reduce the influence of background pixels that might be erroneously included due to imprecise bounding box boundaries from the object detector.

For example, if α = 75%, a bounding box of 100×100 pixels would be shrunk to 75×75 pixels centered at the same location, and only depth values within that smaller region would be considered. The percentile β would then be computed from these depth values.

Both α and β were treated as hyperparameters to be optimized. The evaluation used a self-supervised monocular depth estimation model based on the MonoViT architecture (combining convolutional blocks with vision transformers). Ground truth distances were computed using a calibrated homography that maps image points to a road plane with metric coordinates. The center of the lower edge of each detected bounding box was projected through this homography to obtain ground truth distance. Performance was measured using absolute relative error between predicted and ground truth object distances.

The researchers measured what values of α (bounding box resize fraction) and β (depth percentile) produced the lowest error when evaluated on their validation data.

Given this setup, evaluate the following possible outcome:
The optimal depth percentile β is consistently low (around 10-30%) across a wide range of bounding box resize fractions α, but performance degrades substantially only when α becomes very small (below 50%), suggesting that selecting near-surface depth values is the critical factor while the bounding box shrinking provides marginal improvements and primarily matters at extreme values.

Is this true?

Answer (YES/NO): NO